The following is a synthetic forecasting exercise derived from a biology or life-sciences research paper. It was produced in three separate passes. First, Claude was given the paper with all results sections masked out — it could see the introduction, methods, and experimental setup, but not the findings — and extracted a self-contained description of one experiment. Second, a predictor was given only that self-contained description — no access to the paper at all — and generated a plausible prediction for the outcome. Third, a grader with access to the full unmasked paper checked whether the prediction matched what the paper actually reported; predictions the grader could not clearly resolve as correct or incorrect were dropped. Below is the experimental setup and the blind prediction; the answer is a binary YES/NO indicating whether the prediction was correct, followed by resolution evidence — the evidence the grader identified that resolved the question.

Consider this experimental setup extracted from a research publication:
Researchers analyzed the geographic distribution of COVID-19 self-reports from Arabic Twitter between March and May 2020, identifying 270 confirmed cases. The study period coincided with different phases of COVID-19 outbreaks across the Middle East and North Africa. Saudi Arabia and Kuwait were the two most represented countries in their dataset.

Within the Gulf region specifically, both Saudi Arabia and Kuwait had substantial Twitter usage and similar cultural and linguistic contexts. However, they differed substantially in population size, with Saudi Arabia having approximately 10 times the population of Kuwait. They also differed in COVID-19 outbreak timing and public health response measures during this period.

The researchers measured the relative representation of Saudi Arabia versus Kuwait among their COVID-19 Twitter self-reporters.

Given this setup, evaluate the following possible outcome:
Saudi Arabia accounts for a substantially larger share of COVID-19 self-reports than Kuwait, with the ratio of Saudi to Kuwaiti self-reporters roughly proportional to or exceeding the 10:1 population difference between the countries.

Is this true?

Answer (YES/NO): NO